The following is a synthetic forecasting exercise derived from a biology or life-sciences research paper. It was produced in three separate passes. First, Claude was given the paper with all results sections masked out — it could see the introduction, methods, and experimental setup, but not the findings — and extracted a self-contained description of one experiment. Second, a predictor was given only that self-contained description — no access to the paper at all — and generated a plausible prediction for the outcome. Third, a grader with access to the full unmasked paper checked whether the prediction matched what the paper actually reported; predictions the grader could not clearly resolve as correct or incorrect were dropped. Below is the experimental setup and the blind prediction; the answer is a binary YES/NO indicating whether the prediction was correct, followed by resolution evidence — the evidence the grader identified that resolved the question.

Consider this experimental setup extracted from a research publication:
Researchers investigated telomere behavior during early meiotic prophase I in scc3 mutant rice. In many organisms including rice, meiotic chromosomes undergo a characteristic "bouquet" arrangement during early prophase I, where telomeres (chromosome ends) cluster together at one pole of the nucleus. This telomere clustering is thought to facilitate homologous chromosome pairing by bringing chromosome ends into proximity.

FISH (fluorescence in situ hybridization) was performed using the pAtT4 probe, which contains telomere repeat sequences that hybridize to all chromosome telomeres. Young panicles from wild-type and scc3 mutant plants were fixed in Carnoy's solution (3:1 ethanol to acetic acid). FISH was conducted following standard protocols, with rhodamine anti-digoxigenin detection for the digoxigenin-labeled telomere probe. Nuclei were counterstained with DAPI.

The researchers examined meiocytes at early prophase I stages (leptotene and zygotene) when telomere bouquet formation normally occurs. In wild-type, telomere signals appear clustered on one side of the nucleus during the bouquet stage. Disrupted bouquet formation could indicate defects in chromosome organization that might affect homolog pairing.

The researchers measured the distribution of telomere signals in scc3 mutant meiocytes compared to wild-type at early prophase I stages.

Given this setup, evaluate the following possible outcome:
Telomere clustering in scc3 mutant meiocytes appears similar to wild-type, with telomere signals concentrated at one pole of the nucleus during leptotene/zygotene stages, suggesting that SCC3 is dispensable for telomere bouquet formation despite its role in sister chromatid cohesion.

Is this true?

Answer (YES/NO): YES